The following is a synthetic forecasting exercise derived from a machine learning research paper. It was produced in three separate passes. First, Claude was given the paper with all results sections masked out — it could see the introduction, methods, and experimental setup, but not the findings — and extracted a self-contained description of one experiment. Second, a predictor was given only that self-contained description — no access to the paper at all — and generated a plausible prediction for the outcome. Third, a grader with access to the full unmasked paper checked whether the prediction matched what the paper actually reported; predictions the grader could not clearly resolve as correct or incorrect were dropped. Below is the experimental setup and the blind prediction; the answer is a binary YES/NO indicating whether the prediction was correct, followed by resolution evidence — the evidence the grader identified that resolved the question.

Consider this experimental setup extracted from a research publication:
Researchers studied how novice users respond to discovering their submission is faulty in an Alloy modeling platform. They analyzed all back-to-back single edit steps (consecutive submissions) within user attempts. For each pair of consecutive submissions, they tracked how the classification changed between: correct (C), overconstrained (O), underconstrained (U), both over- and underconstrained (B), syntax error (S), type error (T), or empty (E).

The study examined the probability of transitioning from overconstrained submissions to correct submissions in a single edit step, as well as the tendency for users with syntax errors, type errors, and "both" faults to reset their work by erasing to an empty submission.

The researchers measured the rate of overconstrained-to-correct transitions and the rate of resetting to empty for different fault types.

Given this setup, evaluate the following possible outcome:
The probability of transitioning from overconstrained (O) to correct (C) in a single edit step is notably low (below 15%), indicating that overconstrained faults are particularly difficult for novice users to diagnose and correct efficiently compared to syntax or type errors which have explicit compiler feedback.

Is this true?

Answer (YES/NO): NO